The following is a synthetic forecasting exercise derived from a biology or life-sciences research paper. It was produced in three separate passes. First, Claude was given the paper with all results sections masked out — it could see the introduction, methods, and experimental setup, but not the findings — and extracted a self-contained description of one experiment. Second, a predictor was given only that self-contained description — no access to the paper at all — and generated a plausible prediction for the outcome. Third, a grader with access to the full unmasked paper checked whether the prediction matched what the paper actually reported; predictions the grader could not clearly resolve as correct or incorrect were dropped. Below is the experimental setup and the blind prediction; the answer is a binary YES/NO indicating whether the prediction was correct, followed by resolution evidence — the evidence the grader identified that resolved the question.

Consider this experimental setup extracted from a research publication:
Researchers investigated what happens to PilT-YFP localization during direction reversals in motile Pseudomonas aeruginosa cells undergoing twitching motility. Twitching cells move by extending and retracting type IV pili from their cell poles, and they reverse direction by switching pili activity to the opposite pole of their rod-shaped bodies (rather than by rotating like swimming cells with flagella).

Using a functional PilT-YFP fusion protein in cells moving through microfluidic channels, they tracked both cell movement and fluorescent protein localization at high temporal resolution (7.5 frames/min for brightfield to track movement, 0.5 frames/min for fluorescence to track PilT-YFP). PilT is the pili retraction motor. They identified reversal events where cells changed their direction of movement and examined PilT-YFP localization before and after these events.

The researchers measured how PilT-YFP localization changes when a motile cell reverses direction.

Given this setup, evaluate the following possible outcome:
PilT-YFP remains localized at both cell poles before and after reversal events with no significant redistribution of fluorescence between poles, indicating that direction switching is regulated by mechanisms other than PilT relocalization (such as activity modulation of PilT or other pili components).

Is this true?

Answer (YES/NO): NO